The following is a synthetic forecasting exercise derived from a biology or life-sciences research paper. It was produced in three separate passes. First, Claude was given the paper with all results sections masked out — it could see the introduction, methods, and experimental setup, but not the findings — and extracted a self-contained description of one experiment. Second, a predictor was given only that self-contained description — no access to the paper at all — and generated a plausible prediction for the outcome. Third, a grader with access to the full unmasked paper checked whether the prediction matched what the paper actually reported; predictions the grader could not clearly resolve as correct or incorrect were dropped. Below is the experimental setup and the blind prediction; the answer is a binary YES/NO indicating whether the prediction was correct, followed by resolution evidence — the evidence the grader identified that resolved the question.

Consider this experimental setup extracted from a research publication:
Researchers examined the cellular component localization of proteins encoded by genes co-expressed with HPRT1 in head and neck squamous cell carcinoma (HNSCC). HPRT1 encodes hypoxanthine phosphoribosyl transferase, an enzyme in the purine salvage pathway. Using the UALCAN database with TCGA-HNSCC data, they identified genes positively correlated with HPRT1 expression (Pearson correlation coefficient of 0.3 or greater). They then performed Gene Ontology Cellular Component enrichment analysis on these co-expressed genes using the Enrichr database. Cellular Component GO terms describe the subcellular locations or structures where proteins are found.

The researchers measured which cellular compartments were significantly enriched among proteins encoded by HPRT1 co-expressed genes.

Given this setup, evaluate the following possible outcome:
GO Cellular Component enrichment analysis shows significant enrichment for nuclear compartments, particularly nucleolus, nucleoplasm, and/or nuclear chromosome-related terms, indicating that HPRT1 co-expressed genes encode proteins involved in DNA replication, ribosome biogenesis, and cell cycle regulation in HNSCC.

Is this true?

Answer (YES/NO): YES